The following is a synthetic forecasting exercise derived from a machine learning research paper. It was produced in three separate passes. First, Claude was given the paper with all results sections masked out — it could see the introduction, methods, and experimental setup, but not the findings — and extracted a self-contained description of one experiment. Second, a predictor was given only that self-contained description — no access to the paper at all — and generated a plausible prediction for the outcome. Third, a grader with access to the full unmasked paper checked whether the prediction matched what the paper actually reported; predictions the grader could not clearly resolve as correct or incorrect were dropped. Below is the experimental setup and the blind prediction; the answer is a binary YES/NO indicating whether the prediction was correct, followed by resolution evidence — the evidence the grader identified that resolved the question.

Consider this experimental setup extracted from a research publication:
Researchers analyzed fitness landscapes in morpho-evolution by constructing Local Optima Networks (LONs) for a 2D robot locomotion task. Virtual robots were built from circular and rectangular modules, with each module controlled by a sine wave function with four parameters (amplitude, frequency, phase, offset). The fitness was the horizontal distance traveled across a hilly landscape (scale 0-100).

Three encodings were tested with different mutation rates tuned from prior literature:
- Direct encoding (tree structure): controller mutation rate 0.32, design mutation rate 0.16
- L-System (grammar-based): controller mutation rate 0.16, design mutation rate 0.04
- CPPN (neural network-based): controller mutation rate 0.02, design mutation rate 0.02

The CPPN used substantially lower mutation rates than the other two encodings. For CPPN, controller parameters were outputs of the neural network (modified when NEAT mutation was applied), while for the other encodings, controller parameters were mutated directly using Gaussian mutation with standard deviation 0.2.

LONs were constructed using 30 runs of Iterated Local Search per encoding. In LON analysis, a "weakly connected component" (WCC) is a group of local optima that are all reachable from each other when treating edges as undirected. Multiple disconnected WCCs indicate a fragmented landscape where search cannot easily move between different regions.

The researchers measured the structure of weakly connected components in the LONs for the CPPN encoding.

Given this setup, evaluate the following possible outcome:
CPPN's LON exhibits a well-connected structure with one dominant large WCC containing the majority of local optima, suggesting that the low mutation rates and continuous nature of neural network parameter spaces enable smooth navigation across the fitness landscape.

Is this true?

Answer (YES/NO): NO